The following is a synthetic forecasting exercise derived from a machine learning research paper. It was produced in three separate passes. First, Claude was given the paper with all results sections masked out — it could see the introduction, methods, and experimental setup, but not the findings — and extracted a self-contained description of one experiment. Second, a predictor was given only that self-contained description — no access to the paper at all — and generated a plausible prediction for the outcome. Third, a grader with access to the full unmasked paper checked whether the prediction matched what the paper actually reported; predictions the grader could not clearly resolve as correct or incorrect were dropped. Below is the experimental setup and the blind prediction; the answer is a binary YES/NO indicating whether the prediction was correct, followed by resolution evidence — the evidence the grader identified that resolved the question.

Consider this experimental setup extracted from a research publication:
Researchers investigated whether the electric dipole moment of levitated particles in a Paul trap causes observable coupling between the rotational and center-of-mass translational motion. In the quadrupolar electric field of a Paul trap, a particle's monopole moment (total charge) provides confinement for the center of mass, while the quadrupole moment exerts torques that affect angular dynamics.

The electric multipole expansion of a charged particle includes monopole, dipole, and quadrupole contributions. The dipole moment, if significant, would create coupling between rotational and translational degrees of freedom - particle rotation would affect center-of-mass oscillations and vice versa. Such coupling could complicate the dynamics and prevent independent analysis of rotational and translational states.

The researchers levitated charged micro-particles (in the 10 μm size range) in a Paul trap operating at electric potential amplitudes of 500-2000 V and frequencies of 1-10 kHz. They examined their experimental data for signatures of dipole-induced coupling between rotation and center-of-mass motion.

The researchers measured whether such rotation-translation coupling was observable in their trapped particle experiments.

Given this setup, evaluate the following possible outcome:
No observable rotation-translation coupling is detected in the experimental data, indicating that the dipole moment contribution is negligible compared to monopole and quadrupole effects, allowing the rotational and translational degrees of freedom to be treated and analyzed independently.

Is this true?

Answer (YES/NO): YES